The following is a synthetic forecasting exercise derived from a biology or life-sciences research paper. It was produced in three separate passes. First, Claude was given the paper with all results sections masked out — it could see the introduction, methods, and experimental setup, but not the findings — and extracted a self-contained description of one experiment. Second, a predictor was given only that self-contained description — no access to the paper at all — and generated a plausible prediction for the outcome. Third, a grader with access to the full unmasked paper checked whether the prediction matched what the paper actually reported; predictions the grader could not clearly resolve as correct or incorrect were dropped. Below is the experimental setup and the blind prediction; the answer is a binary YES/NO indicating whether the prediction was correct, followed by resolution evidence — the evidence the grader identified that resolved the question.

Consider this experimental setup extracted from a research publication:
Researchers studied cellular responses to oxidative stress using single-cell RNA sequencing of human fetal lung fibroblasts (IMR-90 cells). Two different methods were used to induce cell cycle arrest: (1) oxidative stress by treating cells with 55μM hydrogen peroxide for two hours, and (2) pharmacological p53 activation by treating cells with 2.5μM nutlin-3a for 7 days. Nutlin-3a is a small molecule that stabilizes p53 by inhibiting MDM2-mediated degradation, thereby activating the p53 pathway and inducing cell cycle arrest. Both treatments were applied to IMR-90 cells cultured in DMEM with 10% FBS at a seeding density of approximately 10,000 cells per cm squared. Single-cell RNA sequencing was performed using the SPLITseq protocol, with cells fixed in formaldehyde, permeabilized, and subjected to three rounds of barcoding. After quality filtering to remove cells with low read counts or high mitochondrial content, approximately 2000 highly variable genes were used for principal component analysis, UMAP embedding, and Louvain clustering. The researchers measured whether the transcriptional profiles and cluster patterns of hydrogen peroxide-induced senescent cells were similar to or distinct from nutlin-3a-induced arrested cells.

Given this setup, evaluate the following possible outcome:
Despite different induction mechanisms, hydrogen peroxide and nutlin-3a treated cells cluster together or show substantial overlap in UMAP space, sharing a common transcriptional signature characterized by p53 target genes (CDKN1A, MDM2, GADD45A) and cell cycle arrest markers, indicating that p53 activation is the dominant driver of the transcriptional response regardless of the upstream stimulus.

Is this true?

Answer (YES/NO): NO